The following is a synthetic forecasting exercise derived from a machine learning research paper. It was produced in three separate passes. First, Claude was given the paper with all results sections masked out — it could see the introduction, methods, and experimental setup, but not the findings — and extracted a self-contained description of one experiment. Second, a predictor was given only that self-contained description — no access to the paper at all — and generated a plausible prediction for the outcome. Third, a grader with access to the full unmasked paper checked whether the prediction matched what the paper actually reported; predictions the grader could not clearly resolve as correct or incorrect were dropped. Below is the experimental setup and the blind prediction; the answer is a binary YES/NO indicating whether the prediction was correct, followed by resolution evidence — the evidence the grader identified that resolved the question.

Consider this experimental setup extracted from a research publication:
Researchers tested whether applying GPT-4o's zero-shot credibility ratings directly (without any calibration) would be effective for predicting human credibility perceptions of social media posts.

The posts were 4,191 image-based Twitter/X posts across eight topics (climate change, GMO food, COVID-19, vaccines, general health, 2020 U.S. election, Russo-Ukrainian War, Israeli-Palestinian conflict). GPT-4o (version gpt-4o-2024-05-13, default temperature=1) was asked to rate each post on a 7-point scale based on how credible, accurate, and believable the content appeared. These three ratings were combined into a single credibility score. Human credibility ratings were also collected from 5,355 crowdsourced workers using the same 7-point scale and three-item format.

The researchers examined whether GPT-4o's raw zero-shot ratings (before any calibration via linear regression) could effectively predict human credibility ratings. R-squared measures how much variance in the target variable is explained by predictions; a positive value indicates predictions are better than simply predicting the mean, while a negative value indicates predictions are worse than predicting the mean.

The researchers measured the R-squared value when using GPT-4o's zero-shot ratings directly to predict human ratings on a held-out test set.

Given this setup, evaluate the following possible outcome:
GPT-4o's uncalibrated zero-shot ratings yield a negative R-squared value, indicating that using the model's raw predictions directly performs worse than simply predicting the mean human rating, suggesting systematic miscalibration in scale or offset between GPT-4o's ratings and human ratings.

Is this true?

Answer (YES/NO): YES